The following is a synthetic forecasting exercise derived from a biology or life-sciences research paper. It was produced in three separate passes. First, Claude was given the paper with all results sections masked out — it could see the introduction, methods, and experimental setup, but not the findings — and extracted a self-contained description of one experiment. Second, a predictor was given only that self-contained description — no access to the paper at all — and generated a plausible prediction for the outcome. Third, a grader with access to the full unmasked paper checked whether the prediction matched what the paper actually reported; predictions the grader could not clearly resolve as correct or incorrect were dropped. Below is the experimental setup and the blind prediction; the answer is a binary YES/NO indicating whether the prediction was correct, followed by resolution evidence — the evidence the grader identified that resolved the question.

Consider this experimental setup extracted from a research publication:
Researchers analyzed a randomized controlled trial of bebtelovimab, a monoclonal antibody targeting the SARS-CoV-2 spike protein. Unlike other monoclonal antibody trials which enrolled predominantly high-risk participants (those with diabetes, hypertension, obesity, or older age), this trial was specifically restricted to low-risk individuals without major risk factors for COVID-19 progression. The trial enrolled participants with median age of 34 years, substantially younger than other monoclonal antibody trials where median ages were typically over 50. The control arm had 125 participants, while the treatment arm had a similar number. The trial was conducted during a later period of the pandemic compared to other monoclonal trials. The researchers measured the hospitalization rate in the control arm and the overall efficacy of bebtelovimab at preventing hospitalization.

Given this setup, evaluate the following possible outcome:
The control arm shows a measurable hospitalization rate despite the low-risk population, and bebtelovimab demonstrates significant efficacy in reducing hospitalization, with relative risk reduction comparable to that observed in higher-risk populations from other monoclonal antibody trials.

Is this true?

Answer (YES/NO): NO